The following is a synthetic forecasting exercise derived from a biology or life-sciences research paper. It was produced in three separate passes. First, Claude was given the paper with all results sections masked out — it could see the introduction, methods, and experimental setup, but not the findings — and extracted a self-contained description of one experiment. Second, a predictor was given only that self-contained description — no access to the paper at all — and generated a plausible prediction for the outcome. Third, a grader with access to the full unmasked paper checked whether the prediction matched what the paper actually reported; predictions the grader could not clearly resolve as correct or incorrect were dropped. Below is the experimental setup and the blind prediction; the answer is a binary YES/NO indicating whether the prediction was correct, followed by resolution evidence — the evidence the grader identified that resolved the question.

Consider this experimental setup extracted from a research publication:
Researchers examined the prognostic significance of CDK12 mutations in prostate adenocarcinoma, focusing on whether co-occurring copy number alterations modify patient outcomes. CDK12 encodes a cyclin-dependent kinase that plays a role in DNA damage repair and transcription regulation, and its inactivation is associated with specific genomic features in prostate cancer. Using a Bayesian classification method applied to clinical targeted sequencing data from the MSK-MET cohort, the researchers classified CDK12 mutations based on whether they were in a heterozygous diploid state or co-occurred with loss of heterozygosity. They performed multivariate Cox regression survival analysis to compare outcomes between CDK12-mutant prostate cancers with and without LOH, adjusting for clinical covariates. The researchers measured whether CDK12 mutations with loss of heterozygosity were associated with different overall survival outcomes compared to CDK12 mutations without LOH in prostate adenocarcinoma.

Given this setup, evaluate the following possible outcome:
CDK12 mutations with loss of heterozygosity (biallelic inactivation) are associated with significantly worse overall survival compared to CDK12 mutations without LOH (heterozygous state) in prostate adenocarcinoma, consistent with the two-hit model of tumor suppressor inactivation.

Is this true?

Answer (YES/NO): YES